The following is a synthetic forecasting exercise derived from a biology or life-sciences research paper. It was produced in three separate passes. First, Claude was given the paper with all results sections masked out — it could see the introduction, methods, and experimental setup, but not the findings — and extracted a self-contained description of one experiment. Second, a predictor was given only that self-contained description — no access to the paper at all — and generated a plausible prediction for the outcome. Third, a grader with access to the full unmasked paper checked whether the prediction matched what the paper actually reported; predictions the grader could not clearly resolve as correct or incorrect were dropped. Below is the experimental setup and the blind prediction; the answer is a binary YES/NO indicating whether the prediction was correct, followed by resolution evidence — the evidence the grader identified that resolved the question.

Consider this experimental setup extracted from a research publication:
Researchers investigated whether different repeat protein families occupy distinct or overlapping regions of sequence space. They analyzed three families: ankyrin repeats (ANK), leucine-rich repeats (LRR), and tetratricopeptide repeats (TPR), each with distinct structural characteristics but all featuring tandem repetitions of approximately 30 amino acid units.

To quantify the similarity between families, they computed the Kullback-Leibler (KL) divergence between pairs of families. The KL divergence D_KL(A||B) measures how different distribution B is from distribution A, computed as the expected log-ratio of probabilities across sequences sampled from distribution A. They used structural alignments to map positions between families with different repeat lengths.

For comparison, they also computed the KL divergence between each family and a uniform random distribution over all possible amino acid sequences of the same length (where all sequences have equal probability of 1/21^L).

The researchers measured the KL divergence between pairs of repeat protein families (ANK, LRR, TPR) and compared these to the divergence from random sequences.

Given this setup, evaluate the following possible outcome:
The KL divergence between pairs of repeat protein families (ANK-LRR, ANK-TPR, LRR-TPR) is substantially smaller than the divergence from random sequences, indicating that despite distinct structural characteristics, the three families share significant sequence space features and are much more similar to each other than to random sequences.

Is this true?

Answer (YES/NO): NO